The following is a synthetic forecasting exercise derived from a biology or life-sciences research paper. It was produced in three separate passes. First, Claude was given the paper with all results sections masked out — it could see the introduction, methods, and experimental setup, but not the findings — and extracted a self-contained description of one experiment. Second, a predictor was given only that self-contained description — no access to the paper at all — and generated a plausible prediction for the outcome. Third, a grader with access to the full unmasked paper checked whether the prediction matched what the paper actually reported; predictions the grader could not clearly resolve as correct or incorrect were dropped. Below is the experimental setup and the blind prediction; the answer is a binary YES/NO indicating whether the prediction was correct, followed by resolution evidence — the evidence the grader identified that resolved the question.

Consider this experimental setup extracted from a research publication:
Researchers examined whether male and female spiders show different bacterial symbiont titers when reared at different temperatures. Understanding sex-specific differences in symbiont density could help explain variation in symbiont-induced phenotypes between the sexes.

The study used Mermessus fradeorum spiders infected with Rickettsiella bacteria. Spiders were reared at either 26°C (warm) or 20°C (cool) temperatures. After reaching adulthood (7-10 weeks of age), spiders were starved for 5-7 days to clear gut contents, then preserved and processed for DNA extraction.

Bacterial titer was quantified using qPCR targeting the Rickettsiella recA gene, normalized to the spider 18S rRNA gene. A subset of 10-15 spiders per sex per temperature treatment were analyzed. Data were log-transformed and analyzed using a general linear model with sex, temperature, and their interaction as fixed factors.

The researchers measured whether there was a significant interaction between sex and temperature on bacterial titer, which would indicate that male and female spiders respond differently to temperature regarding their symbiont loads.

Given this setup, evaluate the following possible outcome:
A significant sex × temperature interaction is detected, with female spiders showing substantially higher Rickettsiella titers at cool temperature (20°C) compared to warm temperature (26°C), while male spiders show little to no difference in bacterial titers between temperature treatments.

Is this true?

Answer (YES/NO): YES